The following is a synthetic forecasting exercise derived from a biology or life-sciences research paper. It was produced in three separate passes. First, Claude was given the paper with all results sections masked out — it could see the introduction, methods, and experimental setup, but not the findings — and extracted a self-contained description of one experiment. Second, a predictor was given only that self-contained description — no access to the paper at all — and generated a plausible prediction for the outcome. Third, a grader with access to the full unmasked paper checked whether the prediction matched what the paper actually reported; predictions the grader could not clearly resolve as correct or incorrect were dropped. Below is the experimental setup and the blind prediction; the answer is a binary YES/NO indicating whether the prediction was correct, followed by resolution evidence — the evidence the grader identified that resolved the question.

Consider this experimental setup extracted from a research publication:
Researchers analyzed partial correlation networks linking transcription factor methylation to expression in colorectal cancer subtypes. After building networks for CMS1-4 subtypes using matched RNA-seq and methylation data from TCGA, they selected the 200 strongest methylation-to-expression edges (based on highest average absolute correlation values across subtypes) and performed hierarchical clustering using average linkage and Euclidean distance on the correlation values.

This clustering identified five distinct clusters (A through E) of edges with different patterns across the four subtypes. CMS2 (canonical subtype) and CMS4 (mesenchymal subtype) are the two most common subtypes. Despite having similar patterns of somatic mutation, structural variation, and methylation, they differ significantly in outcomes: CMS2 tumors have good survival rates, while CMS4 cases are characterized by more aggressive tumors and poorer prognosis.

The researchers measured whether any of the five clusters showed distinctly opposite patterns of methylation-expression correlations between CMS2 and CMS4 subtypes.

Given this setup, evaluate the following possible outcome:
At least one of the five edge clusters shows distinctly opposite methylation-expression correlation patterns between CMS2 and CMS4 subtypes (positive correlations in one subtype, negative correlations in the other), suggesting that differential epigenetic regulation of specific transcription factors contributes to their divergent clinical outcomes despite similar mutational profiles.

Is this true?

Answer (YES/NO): YES